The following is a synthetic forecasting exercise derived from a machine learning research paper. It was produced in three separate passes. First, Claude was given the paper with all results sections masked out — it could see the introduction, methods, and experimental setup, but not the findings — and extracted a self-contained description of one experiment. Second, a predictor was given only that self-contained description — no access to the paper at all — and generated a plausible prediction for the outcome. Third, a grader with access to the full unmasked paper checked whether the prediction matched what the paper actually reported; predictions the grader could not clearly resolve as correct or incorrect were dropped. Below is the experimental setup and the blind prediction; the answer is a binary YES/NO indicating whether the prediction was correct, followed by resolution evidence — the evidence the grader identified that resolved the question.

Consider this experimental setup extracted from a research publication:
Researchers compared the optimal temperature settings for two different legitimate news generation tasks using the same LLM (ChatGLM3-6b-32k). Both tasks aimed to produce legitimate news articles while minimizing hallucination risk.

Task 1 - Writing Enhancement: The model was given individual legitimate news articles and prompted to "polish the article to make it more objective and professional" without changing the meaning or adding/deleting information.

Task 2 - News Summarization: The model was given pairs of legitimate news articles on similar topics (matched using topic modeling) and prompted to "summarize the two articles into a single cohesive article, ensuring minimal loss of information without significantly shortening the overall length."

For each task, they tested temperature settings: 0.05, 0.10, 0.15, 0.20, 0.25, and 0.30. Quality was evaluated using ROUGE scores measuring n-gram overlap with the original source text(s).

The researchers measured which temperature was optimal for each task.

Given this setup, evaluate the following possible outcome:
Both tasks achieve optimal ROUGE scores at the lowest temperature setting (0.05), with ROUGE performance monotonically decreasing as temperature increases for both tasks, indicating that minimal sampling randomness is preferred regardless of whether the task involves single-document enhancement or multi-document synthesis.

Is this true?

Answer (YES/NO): NO